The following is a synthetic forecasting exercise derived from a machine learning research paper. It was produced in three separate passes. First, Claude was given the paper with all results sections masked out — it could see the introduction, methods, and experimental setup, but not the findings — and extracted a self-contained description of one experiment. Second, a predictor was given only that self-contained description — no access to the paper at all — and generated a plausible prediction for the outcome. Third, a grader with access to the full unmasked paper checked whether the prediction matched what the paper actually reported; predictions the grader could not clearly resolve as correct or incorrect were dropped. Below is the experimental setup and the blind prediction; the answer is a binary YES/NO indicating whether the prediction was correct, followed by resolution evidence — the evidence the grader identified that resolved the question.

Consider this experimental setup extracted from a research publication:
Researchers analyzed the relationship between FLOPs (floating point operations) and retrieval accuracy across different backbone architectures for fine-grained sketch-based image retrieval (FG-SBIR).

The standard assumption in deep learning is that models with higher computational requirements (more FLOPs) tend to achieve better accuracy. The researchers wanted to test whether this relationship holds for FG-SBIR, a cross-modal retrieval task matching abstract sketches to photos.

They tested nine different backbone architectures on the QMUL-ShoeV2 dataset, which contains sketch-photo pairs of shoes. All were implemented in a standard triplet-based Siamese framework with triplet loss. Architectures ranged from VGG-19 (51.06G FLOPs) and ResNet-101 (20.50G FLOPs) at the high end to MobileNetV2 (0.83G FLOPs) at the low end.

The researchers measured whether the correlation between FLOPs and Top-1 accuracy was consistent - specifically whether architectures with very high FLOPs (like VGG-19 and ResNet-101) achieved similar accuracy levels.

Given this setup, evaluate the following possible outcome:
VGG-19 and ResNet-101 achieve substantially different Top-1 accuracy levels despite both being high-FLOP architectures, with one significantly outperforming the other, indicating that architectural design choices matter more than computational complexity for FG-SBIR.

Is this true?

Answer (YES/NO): YES